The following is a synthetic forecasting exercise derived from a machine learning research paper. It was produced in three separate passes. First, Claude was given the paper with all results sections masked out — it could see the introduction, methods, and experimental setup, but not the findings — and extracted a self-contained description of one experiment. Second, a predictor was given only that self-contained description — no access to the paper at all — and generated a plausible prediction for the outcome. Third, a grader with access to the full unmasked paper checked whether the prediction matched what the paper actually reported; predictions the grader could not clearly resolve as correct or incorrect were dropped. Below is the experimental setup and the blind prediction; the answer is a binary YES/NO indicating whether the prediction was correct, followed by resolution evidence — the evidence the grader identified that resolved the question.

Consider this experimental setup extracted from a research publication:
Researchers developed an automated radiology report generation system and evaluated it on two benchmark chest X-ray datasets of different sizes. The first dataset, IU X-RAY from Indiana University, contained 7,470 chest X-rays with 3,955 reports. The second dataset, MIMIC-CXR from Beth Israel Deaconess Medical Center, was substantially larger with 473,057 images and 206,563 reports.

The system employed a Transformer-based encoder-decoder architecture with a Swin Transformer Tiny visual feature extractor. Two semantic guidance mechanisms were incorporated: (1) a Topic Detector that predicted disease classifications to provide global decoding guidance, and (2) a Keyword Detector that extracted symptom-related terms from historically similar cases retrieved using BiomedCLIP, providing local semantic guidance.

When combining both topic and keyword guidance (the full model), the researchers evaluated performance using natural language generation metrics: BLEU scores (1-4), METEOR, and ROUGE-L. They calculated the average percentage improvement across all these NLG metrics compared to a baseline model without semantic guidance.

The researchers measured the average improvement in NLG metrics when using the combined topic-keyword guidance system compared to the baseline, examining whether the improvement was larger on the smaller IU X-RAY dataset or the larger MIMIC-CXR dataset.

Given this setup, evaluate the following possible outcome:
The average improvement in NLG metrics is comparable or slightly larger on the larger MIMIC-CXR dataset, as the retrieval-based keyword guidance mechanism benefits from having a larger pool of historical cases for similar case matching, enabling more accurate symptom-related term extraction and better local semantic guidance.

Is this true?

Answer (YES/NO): NO